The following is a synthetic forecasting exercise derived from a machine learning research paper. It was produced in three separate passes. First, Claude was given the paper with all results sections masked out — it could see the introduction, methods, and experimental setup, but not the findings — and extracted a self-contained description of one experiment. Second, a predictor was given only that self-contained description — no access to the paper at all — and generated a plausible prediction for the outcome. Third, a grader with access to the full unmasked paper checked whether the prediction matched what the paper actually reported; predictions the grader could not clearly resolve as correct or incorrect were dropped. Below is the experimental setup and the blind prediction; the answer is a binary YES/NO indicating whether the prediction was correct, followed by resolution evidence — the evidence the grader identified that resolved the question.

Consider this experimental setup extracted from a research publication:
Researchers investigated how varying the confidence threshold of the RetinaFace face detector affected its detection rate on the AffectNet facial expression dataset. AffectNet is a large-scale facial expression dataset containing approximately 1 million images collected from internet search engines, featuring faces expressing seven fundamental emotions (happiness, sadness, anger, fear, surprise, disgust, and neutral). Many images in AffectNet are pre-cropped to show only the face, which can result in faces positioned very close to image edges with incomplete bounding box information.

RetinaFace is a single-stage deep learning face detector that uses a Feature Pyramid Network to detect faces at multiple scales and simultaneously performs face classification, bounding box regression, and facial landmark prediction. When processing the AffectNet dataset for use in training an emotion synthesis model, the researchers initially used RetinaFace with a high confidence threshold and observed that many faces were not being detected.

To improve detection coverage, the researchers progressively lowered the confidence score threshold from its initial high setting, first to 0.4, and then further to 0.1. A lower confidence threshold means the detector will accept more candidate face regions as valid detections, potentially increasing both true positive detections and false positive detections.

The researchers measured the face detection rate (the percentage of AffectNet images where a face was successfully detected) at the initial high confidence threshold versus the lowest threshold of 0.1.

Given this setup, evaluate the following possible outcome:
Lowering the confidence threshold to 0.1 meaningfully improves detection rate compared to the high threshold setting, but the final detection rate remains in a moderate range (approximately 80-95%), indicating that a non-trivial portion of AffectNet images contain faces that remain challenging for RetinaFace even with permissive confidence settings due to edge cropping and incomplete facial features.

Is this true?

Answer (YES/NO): NO